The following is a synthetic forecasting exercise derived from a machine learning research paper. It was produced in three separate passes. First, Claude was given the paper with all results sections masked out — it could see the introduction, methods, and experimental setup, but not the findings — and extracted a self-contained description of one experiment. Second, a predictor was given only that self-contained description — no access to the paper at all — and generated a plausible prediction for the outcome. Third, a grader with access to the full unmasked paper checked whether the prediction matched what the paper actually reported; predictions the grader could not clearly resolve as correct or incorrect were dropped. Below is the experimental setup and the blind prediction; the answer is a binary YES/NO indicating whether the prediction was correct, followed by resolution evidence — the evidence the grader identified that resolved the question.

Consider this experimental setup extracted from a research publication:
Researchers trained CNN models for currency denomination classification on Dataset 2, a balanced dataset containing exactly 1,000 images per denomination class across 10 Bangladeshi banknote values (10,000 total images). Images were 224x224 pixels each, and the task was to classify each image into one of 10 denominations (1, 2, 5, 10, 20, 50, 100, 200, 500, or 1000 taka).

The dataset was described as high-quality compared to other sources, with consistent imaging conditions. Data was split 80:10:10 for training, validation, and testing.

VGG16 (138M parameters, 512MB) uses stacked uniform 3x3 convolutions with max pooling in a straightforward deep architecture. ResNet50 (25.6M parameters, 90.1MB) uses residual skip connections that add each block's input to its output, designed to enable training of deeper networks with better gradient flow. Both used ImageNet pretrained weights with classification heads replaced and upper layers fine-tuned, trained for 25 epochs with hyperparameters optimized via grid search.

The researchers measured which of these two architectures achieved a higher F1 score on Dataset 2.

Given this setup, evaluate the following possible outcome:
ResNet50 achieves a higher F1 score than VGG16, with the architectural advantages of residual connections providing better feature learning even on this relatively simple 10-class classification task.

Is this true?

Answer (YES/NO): NO